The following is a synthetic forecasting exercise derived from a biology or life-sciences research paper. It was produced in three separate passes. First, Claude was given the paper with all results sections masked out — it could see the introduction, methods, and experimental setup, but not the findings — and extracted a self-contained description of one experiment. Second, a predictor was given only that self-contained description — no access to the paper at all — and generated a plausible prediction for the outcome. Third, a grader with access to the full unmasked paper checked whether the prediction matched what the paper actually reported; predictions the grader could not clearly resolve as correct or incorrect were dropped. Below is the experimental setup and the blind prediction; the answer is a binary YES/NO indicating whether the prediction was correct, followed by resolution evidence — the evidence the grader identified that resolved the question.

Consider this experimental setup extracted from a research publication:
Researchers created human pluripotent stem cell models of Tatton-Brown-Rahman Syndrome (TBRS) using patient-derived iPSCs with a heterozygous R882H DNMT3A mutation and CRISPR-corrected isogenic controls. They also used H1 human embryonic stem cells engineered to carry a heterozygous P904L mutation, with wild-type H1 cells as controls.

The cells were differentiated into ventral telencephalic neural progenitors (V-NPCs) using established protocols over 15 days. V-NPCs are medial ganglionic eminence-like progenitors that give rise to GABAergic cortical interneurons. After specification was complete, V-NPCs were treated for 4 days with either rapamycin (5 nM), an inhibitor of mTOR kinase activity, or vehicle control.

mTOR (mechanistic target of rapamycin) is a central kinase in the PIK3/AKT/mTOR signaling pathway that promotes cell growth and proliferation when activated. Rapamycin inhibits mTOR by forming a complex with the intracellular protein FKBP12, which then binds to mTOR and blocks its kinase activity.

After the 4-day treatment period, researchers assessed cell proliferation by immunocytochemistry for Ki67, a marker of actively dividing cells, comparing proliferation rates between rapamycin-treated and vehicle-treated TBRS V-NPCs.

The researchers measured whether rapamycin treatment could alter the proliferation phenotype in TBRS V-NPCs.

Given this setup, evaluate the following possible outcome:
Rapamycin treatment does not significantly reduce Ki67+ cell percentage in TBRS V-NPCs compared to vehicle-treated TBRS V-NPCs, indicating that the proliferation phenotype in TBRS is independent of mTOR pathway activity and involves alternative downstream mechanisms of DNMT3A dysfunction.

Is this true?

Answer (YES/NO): NO